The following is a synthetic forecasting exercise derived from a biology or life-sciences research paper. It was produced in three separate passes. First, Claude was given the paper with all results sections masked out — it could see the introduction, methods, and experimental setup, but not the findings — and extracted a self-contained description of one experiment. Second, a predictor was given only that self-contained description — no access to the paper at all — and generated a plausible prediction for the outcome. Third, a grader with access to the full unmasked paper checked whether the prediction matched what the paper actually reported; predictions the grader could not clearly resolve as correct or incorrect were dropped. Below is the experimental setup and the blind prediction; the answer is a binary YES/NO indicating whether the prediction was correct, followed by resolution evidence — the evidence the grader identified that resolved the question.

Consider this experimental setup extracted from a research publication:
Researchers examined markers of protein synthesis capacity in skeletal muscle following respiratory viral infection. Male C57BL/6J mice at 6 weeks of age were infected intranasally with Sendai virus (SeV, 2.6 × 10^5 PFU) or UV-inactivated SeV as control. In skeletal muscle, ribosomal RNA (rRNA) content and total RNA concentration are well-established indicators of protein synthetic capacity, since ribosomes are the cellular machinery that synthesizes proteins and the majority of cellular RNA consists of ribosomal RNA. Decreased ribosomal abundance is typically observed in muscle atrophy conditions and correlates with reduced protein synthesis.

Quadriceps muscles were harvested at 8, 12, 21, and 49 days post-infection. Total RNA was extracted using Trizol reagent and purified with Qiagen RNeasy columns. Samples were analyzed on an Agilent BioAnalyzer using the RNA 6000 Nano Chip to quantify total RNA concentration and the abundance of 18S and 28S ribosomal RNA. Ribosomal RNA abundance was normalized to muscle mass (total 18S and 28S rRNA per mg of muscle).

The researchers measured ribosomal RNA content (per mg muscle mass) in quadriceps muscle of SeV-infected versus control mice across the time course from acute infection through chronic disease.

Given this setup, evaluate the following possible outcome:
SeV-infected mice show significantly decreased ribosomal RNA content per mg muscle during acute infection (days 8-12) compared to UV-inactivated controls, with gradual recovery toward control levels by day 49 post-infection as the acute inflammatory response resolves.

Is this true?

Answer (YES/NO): NO